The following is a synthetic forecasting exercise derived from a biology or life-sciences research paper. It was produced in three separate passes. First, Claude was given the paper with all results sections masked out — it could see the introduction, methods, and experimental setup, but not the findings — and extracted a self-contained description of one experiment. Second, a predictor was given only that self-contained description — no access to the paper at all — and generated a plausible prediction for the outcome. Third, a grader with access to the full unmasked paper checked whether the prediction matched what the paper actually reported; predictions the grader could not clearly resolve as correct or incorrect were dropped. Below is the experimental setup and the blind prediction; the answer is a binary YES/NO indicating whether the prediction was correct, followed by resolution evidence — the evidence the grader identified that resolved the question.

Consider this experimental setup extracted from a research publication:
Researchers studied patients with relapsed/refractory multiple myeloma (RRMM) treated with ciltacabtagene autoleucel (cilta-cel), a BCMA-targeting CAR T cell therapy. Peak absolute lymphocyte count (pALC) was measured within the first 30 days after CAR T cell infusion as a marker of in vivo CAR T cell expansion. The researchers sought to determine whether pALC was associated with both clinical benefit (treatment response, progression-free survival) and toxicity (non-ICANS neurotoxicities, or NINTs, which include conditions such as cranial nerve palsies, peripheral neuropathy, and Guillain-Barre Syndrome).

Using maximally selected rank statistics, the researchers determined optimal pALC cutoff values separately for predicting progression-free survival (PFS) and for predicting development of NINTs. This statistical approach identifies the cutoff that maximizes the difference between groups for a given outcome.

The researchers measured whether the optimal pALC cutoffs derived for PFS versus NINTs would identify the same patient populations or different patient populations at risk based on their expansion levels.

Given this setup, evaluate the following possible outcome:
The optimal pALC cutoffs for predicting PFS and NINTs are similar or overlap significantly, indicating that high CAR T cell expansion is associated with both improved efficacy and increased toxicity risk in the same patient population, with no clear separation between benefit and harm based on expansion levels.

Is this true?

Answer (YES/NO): NO